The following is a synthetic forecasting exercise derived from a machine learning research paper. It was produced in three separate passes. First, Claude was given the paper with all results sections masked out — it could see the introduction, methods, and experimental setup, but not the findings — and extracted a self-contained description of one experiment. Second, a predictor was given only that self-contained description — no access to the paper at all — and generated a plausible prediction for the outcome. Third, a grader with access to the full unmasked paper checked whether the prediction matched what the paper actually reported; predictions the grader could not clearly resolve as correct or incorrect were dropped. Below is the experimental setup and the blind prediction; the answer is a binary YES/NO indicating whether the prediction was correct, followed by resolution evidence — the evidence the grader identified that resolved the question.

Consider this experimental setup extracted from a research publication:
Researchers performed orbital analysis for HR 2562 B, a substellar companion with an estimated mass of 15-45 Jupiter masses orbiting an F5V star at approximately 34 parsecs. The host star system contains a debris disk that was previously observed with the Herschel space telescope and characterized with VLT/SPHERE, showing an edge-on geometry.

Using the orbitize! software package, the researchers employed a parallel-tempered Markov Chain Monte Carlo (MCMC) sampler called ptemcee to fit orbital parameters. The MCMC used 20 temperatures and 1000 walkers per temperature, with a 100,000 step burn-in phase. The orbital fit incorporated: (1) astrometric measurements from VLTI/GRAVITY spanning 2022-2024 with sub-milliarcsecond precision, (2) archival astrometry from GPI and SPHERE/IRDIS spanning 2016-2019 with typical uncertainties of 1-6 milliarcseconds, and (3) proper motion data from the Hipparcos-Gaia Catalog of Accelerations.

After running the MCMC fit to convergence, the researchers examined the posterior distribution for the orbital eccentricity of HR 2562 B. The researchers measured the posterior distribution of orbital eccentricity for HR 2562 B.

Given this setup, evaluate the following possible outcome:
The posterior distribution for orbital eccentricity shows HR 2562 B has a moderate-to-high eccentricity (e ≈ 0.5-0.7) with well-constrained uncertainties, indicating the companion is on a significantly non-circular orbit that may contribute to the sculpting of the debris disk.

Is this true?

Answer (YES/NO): NO